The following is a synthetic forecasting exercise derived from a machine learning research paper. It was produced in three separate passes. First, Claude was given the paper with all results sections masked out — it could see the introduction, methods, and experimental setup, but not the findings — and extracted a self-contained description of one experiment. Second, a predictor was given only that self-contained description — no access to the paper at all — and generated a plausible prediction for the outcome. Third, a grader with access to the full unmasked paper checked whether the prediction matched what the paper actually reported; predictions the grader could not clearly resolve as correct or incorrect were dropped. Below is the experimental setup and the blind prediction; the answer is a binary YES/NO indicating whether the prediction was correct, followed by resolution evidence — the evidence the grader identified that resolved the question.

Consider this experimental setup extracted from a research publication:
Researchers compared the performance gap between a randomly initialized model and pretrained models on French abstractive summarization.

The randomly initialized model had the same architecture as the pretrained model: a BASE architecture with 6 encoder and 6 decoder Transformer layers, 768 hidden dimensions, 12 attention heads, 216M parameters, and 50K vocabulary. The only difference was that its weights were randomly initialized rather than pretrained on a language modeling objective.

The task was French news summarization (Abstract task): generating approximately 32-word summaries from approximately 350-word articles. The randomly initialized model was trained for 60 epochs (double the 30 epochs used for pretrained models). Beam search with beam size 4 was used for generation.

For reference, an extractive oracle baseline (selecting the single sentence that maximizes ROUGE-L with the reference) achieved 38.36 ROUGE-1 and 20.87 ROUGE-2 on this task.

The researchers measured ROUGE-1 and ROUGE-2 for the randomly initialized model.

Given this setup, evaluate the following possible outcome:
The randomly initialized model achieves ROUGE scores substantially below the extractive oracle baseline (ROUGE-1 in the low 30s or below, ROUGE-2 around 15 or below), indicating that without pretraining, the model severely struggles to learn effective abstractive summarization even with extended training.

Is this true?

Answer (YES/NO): YES